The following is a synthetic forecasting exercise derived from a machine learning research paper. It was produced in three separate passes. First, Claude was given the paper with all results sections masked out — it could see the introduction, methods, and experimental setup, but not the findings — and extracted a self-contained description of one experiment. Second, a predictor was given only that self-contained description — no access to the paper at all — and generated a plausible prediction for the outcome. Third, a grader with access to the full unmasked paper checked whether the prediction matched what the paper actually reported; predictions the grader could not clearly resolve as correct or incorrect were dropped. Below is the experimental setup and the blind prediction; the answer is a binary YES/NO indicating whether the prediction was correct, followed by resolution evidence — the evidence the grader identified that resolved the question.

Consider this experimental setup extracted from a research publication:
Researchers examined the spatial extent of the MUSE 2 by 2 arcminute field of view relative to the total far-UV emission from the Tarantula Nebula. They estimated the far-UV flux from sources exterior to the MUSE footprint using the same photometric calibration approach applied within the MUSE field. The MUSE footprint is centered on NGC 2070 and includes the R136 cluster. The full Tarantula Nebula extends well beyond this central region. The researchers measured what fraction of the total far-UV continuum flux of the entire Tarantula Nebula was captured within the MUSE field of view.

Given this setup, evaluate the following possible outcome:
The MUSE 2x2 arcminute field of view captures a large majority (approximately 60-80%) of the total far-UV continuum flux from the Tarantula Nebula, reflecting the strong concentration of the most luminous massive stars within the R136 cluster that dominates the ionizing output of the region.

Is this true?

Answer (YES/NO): NO